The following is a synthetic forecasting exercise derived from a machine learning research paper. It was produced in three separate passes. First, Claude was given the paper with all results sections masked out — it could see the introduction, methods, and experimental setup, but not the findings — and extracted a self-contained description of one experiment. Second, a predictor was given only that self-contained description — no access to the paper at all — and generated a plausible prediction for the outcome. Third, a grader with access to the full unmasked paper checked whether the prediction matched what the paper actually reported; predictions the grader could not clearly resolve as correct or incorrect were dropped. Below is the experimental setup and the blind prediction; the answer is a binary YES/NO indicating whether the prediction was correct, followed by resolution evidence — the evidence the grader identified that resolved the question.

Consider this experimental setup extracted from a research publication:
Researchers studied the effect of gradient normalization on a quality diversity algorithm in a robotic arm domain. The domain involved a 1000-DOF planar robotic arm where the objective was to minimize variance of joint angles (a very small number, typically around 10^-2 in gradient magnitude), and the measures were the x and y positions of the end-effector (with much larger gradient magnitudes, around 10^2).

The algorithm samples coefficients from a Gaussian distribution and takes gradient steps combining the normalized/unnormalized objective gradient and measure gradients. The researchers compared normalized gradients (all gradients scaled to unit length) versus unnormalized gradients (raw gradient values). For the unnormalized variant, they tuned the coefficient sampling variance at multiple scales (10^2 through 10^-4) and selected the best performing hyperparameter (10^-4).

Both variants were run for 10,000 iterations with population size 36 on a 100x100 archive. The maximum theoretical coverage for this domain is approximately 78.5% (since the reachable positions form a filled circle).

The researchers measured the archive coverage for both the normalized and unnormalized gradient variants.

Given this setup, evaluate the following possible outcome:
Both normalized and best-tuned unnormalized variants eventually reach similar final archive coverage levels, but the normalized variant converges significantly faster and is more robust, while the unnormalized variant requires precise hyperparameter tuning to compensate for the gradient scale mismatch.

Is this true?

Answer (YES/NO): NO